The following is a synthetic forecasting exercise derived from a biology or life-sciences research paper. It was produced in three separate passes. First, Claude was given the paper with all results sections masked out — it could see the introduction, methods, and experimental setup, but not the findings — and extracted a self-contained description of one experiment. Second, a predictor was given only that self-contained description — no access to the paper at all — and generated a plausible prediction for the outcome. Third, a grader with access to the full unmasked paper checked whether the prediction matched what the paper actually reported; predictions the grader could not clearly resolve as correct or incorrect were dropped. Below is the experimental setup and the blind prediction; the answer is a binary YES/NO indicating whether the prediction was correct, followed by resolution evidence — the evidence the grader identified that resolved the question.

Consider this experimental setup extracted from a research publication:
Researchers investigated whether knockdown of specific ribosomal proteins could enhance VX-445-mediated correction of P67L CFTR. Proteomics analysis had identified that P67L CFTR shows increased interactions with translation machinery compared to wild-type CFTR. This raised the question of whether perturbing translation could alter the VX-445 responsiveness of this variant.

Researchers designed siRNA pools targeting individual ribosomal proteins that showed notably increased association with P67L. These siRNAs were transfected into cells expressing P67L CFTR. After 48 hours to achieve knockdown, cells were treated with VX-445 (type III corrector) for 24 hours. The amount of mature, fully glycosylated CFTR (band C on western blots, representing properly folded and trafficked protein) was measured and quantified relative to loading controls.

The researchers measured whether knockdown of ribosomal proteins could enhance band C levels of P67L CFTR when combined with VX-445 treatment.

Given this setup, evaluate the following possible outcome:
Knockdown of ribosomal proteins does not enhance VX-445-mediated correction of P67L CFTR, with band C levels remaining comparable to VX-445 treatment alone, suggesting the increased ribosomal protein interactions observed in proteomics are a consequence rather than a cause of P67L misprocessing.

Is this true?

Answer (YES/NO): NO